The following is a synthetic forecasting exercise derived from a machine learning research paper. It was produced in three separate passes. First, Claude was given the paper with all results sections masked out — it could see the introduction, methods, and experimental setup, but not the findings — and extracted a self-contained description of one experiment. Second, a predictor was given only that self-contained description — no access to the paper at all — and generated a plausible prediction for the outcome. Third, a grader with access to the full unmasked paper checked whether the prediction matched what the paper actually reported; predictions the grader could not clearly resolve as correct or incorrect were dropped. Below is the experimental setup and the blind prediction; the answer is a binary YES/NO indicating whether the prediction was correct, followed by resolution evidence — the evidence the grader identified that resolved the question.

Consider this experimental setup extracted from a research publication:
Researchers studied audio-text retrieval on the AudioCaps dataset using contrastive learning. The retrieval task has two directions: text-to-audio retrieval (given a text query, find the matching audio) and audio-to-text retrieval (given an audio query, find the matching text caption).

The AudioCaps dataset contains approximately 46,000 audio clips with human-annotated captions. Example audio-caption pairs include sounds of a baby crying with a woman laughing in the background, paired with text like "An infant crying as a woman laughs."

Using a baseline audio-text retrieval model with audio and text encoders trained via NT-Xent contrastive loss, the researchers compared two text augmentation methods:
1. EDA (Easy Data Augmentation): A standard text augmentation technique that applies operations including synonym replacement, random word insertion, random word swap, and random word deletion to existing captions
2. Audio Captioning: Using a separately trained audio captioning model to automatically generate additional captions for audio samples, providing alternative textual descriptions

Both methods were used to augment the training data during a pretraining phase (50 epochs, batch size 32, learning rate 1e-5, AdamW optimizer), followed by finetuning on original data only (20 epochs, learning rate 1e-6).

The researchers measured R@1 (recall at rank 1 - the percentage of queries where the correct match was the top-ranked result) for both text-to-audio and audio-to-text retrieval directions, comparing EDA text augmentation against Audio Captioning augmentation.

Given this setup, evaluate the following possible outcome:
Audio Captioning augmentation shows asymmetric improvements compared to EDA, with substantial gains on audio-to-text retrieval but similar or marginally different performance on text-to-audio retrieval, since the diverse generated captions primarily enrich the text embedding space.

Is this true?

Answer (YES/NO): NO